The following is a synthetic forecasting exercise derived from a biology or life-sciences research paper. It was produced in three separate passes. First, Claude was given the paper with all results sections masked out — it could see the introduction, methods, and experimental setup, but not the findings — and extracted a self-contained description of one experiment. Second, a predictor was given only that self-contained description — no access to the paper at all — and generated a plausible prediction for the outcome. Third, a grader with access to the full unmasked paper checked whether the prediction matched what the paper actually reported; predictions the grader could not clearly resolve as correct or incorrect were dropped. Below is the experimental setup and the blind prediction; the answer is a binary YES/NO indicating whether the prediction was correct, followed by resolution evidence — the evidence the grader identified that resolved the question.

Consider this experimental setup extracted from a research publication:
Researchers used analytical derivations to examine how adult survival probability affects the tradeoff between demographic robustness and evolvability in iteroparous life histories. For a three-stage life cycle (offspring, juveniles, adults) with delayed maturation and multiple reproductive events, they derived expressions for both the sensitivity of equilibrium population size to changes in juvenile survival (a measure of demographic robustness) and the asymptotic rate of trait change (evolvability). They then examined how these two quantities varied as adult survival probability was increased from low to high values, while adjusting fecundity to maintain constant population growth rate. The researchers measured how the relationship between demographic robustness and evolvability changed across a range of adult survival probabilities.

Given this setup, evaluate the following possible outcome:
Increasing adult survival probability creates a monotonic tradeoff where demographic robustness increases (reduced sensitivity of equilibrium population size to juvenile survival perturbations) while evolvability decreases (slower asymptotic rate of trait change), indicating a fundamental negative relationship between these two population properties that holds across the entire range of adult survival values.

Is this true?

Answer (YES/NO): YES